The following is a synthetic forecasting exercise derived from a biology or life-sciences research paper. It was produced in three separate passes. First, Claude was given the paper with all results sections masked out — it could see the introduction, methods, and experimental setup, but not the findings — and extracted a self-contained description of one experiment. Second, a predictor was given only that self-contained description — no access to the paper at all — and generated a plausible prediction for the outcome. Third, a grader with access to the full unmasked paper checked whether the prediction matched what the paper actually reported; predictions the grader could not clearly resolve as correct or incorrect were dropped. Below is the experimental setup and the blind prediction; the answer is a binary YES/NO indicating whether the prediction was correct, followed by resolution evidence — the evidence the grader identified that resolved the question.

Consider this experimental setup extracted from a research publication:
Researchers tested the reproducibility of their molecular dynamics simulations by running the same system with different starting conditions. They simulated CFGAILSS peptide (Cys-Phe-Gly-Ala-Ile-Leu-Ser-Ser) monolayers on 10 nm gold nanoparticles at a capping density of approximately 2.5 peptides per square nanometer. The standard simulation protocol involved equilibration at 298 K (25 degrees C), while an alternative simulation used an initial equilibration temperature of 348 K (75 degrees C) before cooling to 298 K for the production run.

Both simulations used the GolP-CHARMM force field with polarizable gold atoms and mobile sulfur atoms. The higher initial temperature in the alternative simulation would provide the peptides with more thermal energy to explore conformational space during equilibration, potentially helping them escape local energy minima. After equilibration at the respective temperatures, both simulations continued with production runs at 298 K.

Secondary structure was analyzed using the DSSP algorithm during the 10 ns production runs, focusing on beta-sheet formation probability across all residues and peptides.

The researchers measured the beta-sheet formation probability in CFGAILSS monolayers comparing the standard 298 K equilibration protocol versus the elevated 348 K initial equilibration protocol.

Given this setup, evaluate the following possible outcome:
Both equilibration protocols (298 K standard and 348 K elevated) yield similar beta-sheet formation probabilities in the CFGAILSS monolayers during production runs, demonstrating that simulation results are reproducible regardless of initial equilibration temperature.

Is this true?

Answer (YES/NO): YES